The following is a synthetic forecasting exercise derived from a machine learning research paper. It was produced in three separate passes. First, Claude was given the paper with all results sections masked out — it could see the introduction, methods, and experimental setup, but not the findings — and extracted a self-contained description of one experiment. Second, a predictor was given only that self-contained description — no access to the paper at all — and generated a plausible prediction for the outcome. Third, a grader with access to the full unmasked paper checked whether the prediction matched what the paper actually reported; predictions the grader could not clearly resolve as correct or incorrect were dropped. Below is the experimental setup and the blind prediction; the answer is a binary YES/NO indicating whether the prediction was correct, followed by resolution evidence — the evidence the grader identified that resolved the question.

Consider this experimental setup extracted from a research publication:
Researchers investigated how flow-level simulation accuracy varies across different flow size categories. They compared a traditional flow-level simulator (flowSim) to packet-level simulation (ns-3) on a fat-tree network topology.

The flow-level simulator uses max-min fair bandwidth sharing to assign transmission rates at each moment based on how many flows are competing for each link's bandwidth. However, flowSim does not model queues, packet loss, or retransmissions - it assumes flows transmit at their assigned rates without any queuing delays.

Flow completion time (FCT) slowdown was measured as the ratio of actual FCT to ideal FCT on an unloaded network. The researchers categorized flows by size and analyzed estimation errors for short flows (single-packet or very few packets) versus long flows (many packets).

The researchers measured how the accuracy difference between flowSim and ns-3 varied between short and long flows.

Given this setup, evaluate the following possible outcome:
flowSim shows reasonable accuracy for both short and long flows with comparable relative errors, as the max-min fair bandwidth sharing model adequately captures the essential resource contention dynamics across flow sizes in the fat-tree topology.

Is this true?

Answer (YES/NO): NO